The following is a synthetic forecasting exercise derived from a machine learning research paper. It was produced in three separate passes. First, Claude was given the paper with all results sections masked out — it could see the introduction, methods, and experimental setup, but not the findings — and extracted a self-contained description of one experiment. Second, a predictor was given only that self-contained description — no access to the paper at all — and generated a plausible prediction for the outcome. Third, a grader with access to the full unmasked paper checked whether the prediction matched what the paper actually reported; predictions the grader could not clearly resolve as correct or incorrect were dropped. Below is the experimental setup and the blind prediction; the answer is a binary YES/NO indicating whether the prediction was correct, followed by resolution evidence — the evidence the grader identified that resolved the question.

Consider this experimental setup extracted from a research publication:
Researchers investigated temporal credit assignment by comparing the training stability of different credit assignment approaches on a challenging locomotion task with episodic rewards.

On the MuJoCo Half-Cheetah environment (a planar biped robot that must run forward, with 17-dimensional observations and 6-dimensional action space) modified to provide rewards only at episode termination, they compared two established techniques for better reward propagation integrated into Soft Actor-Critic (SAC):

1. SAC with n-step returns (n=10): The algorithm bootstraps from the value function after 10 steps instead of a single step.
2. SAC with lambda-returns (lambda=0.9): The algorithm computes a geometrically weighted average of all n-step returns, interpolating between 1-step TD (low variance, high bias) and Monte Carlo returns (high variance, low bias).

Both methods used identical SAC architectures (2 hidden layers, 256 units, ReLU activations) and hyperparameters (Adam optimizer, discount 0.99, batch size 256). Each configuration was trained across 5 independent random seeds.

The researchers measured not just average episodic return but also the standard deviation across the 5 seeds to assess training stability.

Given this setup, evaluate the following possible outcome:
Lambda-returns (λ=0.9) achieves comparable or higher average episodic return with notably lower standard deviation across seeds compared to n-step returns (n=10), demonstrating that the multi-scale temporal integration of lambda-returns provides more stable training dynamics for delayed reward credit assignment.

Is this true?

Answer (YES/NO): NO